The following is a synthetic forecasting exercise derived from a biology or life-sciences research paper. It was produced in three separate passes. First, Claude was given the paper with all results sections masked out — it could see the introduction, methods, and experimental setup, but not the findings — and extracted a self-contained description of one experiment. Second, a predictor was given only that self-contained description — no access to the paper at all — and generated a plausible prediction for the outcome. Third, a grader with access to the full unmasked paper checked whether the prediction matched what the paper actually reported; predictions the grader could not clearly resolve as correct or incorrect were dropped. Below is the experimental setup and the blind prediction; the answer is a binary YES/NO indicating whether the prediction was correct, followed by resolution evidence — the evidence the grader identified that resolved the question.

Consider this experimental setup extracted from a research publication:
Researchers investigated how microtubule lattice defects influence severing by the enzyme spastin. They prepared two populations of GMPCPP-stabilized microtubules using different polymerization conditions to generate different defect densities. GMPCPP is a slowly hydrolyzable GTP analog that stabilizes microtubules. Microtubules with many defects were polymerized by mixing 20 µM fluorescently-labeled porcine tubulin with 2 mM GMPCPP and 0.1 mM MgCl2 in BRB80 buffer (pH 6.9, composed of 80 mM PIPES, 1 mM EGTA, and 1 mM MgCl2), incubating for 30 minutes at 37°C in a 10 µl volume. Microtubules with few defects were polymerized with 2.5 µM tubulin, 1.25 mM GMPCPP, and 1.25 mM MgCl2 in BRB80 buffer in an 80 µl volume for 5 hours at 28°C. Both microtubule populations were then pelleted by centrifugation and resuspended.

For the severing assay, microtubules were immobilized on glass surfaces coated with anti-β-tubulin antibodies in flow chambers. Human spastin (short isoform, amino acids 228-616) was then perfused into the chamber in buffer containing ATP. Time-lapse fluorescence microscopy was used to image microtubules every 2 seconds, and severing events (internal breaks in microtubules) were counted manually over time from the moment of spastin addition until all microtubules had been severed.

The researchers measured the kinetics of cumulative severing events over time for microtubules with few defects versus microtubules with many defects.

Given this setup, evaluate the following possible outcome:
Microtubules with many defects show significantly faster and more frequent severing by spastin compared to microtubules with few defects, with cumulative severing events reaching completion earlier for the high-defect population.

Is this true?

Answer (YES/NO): NO